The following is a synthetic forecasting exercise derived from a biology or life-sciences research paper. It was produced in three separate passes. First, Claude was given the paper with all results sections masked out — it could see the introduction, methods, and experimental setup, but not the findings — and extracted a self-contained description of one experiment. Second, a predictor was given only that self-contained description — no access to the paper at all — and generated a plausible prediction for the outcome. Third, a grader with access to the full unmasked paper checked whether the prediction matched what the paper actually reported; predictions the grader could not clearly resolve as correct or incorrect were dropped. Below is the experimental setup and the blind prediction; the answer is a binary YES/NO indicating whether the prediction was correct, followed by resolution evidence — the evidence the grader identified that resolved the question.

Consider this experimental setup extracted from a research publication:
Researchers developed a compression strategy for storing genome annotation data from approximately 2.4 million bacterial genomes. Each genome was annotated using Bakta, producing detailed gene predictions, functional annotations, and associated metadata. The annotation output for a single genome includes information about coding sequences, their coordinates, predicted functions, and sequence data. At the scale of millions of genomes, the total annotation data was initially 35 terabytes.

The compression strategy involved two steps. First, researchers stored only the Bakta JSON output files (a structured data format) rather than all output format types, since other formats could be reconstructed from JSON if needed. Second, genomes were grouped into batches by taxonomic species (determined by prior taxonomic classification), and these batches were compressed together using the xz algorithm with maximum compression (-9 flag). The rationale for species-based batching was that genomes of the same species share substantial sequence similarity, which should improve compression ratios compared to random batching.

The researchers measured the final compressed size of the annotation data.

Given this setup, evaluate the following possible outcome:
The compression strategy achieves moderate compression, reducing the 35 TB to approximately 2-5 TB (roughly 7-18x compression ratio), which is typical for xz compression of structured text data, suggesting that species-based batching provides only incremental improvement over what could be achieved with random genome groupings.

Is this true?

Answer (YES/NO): NO